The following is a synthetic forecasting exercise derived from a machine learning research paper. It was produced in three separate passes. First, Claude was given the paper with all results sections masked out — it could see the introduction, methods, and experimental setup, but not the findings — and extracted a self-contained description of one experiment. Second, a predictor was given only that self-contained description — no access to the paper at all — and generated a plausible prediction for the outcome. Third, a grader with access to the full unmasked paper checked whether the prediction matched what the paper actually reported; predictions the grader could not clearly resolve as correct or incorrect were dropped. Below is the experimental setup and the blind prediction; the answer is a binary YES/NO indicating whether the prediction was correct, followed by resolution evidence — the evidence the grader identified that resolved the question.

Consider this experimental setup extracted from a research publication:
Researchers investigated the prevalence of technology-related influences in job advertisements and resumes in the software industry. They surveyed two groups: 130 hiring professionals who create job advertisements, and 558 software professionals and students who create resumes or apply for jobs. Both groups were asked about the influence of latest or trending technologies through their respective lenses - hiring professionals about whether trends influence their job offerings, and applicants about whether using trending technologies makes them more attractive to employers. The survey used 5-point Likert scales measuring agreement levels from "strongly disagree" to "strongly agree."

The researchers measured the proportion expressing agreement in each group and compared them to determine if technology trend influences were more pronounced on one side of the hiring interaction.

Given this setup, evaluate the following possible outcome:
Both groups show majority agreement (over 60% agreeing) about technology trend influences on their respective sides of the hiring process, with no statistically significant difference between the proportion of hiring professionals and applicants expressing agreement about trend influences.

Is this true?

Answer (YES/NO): NO